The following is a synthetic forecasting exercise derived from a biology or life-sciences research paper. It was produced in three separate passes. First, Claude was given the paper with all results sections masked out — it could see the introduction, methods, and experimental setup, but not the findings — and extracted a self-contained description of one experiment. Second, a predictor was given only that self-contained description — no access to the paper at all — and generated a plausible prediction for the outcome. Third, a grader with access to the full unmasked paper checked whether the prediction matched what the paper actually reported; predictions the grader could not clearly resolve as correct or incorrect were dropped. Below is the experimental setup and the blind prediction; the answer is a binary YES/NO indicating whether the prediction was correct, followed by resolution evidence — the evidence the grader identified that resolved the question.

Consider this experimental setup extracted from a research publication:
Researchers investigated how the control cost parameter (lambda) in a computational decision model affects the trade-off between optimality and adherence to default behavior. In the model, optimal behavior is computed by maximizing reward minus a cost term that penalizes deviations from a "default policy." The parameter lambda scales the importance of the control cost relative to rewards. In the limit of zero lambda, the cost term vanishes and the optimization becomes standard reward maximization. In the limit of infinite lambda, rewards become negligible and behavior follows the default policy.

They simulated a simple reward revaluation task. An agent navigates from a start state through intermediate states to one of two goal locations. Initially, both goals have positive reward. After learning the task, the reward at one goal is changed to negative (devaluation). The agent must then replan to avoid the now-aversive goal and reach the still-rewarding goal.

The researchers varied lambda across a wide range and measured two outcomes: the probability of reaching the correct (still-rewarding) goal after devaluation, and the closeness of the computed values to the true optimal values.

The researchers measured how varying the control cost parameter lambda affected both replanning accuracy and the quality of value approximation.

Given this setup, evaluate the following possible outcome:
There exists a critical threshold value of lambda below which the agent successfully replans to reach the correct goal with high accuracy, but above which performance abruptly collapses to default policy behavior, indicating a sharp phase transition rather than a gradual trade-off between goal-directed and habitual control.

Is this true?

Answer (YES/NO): NO